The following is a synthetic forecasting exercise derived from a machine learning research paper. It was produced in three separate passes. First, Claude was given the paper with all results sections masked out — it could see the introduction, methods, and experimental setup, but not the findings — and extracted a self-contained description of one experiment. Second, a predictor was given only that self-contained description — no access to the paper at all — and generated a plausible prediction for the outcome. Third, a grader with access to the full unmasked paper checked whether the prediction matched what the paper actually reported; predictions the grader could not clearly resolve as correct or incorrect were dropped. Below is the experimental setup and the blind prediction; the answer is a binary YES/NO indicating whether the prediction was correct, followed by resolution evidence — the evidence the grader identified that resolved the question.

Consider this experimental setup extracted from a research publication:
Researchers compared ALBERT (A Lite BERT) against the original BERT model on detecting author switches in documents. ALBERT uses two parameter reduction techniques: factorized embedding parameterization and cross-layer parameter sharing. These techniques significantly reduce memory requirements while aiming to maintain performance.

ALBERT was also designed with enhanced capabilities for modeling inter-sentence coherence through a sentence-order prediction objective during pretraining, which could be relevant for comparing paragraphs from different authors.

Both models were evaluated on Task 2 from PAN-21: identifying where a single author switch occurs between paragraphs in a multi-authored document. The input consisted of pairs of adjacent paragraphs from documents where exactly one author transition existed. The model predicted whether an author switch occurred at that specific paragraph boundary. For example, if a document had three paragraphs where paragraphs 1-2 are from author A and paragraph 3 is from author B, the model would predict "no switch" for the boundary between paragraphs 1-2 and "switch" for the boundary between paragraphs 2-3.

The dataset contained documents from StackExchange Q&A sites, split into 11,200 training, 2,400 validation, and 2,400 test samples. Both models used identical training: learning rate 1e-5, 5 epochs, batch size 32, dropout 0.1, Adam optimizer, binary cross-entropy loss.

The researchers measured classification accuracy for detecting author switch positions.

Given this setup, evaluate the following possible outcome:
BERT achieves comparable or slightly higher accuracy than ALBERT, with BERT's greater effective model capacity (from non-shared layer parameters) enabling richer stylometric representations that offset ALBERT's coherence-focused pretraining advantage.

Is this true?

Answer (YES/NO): NO